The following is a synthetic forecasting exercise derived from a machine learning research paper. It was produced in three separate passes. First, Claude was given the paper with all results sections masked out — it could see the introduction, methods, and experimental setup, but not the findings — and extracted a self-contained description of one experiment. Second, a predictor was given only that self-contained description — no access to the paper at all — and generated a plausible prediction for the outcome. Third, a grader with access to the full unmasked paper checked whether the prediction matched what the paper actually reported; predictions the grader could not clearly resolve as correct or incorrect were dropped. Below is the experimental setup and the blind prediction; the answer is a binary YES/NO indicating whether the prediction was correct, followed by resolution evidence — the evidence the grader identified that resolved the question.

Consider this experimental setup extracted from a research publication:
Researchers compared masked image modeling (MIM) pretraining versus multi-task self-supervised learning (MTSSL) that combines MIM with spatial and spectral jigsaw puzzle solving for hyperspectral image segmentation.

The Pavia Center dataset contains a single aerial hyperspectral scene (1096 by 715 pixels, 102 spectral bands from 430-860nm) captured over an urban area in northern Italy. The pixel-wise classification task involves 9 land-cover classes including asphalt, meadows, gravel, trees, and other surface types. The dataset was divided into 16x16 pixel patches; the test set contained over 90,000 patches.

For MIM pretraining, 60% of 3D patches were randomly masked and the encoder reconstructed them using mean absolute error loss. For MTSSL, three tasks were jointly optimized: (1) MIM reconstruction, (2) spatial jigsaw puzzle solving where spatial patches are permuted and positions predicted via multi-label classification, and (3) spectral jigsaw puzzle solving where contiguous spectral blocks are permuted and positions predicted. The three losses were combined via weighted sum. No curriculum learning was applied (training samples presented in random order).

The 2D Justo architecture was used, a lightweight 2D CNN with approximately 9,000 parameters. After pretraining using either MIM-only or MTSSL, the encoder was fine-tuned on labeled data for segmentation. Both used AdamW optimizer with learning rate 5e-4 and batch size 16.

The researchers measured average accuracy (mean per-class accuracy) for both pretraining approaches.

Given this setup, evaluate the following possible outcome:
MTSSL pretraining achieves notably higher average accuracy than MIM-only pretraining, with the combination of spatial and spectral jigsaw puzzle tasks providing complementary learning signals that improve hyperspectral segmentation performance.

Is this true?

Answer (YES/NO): NO